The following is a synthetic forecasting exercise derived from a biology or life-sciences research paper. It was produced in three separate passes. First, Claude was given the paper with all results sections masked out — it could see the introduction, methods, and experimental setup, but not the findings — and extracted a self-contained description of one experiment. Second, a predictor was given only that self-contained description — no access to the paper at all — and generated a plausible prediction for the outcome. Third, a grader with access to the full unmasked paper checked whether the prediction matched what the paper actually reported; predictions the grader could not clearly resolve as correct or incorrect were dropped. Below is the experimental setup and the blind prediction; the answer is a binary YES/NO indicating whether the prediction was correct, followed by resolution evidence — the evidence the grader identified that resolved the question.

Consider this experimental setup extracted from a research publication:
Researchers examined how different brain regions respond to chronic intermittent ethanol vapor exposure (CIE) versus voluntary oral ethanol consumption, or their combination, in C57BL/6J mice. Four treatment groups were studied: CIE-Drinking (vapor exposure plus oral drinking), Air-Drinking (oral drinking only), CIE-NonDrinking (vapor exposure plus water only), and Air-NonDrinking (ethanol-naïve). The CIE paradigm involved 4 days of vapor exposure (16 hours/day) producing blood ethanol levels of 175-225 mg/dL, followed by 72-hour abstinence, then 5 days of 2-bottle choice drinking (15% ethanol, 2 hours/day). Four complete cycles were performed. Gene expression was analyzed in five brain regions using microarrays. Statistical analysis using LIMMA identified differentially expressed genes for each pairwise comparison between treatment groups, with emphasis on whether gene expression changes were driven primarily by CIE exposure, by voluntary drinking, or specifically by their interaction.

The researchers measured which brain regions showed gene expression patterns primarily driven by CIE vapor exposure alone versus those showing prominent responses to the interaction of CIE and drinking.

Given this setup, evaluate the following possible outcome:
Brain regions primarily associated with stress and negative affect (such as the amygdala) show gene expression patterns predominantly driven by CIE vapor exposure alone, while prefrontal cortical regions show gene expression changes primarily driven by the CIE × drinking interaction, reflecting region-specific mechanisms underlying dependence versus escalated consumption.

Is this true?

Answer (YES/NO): NO